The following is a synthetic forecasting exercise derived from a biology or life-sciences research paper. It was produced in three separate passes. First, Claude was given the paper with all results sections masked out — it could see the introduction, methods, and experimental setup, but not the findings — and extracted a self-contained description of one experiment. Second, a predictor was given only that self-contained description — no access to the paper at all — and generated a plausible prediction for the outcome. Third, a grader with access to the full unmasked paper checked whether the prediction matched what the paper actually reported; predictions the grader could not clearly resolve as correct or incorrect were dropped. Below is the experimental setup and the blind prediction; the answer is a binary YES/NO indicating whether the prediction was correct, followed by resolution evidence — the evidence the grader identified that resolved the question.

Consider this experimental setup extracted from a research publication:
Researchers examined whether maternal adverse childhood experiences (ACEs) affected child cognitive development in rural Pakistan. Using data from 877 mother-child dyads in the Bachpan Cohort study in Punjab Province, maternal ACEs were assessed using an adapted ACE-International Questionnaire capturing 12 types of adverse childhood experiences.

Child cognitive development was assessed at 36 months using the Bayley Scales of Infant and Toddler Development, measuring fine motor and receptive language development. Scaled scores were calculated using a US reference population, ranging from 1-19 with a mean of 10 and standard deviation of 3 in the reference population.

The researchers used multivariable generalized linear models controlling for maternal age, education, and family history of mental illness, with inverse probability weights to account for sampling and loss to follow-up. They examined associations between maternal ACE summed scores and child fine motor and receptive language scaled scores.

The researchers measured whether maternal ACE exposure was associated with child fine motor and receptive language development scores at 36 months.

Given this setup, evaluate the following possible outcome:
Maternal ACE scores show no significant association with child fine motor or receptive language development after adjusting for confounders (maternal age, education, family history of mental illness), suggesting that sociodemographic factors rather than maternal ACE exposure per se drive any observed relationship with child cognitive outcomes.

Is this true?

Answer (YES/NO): NO